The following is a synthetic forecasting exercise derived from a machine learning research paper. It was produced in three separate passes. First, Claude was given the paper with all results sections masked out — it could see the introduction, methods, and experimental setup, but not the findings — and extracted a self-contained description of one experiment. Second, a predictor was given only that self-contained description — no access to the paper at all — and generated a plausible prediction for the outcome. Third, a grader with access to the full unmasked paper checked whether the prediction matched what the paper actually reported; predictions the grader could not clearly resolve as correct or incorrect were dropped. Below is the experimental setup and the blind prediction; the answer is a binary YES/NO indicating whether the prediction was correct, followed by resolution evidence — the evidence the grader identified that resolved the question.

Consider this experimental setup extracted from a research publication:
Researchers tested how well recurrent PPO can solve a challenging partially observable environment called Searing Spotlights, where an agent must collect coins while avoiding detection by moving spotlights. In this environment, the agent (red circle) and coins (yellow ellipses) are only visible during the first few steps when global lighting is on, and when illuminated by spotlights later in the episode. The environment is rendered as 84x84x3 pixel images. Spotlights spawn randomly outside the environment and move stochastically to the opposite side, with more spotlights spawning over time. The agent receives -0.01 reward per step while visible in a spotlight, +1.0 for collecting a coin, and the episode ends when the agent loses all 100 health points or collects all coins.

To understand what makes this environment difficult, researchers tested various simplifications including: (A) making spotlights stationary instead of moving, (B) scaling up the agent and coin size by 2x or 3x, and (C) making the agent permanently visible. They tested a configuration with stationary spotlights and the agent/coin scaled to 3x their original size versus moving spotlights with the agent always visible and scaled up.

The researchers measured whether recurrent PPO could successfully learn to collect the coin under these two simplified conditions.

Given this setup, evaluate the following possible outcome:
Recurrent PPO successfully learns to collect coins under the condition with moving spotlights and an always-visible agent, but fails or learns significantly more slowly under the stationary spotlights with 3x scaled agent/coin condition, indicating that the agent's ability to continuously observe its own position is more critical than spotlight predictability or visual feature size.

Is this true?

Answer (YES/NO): NO